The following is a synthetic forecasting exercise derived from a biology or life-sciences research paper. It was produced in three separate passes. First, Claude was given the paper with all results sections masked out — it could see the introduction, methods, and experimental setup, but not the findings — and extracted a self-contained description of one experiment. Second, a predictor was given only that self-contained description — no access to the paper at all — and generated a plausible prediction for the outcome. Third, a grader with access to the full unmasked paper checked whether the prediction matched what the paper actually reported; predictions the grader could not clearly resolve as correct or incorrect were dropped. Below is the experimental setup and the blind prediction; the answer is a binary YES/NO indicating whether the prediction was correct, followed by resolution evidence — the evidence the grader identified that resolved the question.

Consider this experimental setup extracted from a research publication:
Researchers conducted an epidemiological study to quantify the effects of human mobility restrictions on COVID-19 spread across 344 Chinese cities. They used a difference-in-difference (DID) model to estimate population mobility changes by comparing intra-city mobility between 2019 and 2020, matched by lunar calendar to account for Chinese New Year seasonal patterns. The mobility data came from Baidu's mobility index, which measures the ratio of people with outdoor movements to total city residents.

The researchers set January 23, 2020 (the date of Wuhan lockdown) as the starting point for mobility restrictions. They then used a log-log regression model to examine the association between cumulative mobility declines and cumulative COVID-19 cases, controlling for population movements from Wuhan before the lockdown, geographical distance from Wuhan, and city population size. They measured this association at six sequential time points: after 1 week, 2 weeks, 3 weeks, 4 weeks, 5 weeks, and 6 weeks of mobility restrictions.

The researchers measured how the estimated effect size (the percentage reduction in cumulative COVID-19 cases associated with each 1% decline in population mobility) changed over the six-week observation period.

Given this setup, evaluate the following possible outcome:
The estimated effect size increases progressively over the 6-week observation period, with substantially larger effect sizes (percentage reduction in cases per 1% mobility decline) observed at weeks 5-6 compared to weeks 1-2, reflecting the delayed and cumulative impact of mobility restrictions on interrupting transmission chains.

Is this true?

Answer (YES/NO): NO